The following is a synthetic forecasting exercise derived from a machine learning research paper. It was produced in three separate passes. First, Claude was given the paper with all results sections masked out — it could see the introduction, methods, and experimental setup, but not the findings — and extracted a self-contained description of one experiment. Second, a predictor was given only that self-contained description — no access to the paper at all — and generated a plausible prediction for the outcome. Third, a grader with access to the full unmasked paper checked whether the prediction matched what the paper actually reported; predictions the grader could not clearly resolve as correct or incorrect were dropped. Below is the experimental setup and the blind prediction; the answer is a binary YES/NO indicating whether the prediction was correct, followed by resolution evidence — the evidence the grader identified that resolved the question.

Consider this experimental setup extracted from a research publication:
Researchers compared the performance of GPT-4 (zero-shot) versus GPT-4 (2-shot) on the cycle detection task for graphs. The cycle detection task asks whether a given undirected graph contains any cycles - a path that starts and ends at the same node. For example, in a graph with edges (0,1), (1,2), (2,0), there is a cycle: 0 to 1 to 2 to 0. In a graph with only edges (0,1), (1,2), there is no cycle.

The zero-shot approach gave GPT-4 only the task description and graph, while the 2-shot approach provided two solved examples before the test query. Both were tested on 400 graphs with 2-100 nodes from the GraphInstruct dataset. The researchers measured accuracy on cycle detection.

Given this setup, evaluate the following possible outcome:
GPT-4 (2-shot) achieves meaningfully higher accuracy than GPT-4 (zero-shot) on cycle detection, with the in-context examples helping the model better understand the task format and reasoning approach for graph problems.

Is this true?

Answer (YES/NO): YES